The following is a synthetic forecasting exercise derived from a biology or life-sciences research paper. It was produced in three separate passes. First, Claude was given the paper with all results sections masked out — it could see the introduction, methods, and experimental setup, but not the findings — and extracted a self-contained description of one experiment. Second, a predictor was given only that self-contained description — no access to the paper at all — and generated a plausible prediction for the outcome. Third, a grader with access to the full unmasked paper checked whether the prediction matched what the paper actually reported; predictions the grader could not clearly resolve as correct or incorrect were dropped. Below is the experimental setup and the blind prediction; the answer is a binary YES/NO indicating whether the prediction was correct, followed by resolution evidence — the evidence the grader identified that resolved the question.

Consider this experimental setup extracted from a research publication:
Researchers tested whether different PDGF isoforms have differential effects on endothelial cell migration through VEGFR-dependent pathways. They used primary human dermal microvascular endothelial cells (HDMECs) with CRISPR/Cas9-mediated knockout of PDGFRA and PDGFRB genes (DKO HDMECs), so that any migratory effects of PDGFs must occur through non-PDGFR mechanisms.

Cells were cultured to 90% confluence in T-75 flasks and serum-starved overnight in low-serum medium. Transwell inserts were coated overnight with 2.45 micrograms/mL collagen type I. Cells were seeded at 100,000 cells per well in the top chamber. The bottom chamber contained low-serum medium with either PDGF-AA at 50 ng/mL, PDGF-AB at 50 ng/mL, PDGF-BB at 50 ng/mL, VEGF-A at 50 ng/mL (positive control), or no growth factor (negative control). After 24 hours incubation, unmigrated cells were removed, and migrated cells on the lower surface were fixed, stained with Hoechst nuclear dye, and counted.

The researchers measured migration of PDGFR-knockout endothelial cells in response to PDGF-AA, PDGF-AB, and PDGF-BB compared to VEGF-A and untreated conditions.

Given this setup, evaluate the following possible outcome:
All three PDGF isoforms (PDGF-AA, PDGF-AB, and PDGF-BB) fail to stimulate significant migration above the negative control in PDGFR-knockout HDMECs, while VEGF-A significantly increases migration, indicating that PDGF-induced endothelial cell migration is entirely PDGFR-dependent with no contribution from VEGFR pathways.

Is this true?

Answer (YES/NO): NO